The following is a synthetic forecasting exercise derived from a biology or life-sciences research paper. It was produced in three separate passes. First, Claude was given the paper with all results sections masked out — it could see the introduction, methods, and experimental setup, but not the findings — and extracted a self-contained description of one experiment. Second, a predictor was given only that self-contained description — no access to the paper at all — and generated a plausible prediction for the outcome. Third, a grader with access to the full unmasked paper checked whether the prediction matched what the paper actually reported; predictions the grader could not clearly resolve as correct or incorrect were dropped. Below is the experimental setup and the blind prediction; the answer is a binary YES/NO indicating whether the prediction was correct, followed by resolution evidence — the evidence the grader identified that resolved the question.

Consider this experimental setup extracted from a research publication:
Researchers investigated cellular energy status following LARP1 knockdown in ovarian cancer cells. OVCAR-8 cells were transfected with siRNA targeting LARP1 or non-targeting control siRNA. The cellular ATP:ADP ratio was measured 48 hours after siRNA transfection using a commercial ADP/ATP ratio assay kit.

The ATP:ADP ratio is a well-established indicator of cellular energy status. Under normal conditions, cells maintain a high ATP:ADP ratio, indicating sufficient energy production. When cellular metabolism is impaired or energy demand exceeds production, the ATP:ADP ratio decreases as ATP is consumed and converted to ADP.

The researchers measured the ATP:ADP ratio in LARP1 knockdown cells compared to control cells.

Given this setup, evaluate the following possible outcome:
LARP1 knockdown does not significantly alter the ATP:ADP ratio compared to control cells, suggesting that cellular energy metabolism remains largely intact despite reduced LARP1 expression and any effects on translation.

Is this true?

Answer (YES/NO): NO